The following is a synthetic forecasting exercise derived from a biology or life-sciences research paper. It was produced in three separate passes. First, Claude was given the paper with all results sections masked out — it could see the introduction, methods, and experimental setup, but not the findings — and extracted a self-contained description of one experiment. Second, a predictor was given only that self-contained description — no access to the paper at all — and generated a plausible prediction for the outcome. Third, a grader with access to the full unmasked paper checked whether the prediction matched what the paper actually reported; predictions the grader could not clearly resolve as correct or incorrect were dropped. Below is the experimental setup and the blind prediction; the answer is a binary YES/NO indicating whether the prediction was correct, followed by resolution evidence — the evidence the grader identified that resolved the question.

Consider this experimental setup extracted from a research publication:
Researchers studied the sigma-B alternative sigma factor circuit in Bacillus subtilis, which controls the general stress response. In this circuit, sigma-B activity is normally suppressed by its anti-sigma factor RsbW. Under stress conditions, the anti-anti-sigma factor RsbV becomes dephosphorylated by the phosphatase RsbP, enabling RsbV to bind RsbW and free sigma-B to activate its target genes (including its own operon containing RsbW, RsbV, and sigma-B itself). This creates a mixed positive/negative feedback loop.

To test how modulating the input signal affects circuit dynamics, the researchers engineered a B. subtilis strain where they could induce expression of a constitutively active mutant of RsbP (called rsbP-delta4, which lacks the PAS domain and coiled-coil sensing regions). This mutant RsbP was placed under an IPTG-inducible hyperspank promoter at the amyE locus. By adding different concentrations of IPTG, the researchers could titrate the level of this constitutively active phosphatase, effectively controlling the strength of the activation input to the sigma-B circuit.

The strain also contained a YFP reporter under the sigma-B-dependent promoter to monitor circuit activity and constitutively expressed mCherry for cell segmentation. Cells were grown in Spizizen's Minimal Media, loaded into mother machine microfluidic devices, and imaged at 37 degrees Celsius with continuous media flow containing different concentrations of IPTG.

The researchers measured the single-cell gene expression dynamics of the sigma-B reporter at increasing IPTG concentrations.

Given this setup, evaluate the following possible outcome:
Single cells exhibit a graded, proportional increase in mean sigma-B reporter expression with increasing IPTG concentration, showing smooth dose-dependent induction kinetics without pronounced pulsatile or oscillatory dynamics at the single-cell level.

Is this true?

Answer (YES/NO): NO